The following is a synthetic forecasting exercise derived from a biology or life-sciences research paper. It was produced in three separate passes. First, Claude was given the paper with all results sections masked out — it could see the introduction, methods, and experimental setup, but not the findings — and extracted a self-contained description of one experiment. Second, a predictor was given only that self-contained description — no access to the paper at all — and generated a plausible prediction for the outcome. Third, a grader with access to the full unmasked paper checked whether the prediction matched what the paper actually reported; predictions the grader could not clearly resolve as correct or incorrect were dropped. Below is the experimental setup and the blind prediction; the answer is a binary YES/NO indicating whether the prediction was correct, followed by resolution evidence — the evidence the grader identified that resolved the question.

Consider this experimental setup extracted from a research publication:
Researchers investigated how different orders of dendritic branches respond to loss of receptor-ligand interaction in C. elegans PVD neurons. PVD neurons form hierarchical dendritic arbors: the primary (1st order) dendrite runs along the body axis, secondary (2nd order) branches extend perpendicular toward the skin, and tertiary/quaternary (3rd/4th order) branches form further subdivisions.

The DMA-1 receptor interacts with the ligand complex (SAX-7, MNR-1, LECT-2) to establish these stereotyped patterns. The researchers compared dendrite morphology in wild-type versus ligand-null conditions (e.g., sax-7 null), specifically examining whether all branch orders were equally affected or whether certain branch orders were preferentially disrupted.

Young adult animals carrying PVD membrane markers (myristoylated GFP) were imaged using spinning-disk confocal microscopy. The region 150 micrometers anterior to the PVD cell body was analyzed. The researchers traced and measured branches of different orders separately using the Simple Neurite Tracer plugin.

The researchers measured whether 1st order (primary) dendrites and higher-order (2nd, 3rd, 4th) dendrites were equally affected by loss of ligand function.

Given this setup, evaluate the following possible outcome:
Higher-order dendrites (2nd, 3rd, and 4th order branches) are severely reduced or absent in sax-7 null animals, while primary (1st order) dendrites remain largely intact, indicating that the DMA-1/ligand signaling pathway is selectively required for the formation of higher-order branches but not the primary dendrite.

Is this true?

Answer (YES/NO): NO